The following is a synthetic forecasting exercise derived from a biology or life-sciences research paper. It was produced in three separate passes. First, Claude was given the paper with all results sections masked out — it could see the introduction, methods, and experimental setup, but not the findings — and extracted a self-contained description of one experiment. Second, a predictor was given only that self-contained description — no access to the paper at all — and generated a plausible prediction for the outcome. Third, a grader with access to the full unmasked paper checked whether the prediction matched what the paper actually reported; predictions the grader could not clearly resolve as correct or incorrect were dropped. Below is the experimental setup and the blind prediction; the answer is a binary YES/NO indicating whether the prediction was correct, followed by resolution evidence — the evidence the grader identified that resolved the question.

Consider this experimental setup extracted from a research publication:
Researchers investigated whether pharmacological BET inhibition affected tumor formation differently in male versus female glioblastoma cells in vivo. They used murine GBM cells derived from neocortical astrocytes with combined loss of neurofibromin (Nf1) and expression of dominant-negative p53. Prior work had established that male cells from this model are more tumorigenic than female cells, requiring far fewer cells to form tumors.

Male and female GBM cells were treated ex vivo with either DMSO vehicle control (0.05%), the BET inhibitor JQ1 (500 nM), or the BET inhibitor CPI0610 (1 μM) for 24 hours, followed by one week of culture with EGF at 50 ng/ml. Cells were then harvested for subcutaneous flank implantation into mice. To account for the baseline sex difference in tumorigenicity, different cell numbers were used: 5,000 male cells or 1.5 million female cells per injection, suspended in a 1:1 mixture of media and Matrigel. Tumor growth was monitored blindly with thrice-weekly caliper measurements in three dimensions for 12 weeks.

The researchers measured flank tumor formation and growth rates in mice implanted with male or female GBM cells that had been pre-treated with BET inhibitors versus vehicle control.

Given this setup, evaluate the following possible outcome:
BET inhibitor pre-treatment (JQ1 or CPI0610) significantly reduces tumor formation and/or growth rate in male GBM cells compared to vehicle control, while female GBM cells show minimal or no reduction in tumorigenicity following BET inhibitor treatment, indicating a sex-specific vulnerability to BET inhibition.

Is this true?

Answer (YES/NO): NO